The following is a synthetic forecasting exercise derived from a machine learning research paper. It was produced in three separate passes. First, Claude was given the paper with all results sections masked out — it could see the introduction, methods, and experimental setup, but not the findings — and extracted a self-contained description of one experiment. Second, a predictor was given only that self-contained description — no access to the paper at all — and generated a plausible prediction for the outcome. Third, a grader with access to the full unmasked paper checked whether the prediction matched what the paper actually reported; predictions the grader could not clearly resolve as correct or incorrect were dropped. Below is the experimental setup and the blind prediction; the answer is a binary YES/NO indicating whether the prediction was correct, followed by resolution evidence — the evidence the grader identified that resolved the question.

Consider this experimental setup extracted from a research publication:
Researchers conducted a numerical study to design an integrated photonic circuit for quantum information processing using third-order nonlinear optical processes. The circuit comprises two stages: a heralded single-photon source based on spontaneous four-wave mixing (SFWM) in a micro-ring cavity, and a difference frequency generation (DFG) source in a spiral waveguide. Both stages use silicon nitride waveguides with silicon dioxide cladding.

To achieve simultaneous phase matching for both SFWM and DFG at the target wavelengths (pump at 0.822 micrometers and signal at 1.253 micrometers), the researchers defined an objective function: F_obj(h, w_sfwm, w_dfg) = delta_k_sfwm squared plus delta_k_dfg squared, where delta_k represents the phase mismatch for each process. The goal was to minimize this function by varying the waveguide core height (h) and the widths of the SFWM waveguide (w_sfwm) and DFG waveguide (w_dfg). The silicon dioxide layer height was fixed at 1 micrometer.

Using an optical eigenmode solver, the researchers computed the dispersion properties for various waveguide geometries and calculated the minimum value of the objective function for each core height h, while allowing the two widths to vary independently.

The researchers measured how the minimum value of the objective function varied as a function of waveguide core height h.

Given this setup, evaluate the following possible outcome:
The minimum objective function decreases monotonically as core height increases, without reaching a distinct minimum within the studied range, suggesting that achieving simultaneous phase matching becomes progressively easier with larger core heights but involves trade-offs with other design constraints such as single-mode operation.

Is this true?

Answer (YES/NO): NO